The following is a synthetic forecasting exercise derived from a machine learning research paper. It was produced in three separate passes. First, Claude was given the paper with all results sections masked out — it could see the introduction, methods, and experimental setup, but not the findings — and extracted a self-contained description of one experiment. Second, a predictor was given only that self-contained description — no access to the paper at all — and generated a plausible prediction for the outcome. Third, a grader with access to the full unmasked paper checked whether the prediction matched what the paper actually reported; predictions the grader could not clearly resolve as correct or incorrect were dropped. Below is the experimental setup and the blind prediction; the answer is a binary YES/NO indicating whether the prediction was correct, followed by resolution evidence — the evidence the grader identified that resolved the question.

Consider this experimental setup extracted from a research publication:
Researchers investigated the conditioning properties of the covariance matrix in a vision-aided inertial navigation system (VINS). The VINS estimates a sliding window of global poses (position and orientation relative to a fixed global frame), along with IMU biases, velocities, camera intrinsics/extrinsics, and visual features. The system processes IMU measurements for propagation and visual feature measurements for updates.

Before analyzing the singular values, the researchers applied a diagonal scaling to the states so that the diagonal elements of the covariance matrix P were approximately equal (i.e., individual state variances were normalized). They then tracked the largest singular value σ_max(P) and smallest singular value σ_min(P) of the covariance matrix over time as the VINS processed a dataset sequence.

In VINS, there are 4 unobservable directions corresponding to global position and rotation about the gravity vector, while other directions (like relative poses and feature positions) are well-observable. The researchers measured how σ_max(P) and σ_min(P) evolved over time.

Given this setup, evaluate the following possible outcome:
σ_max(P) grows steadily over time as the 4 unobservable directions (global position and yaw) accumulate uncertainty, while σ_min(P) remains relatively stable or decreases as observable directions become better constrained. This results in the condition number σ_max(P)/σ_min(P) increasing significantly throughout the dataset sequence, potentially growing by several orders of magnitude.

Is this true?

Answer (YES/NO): YES